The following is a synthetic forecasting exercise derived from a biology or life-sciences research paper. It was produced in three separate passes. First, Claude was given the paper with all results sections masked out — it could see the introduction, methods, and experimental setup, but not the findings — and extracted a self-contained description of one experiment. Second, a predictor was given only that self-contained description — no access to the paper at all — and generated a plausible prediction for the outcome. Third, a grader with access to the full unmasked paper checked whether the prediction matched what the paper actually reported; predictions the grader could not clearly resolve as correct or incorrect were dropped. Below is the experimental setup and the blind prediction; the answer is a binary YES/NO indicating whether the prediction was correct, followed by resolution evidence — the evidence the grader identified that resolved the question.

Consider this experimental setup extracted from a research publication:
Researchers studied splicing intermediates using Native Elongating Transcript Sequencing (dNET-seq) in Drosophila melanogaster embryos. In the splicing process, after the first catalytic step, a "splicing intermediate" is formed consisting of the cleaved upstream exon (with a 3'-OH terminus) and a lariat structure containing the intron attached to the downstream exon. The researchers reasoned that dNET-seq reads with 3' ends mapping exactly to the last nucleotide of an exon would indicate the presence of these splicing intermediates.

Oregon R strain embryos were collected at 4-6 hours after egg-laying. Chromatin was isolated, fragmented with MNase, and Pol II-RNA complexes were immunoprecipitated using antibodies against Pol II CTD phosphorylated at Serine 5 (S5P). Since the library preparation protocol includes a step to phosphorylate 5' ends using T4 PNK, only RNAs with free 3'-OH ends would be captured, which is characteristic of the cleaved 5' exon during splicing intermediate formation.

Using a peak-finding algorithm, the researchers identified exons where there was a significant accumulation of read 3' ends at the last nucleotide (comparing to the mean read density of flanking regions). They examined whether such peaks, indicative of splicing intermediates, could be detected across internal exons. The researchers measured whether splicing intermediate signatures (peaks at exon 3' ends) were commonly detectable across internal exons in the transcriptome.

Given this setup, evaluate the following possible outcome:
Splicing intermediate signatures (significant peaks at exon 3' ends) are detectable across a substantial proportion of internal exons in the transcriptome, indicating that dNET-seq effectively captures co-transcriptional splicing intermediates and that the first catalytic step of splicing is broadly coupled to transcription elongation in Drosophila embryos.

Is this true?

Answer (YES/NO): YES